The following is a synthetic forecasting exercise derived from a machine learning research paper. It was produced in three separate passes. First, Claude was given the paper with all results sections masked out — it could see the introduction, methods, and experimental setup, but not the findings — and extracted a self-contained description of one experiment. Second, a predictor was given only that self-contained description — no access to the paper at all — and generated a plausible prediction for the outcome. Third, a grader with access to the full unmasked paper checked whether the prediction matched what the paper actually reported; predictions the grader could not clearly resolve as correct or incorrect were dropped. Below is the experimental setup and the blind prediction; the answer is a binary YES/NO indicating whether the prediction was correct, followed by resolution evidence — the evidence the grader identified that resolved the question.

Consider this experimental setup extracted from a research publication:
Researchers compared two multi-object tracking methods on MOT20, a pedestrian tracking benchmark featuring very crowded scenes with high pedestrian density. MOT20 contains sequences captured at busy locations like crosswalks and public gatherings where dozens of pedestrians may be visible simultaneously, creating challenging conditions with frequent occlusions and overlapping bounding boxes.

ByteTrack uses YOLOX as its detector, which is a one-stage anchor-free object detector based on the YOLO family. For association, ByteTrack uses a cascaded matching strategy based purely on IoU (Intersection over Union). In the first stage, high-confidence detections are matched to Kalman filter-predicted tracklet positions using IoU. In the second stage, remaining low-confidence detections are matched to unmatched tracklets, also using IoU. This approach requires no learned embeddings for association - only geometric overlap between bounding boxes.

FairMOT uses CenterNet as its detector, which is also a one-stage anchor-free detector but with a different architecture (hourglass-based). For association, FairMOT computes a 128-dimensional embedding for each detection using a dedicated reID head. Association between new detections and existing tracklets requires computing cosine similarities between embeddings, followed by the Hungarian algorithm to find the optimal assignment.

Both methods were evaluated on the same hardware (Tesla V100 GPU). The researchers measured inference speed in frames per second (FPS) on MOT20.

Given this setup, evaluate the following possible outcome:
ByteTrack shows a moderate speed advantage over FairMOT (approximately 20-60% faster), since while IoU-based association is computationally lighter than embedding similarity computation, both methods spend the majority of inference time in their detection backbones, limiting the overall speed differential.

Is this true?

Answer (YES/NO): YES